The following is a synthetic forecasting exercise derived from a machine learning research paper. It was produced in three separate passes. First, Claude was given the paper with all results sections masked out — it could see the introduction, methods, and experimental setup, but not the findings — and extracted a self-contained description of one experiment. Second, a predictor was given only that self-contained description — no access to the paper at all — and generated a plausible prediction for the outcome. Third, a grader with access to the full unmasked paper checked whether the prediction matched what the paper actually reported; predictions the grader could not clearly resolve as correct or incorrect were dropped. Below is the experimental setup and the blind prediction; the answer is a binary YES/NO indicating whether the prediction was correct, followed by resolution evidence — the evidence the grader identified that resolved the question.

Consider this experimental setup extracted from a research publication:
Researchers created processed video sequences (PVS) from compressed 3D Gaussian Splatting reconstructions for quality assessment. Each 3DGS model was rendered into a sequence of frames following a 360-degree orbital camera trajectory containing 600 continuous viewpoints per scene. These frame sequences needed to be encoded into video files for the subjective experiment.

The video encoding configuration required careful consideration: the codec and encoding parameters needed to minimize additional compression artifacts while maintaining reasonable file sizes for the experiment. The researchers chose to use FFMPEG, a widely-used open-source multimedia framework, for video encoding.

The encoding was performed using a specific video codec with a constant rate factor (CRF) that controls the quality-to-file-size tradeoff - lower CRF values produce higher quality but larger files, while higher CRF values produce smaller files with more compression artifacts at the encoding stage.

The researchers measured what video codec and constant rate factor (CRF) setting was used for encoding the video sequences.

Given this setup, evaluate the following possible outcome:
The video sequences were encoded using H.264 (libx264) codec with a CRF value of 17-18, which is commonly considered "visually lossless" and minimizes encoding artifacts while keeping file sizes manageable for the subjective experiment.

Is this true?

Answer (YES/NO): NO